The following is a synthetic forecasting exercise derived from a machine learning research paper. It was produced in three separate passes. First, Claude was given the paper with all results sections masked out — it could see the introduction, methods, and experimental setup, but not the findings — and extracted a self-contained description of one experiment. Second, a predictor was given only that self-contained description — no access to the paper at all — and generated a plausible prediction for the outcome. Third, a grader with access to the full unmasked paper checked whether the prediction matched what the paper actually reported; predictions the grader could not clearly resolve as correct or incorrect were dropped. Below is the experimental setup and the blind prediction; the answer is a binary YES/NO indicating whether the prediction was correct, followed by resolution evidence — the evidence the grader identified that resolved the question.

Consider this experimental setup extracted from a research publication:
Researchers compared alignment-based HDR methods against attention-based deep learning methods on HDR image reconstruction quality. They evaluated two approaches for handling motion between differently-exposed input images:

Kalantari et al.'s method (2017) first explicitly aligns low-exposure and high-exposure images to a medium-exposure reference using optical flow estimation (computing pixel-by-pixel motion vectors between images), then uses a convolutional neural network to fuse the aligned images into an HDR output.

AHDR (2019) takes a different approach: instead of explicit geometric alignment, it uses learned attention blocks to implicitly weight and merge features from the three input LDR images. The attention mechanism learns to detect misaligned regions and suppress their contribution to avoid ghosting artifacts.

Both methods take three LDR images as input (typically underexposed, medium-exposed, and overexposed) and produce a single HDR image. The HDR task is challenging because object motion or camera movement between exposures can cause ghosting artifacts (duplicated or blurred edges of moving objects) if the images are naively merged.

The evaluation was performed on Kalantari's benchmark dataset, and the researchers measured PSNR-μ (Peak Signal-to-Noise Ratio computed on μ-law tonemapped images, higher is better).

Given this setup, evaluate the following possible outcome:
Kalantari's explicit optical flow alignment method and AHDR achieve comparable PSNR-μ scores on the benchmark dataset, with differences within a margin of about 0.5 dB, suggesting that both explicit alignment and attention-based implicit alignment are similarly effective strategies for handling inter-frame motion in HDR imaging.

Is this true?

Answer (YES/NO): NO